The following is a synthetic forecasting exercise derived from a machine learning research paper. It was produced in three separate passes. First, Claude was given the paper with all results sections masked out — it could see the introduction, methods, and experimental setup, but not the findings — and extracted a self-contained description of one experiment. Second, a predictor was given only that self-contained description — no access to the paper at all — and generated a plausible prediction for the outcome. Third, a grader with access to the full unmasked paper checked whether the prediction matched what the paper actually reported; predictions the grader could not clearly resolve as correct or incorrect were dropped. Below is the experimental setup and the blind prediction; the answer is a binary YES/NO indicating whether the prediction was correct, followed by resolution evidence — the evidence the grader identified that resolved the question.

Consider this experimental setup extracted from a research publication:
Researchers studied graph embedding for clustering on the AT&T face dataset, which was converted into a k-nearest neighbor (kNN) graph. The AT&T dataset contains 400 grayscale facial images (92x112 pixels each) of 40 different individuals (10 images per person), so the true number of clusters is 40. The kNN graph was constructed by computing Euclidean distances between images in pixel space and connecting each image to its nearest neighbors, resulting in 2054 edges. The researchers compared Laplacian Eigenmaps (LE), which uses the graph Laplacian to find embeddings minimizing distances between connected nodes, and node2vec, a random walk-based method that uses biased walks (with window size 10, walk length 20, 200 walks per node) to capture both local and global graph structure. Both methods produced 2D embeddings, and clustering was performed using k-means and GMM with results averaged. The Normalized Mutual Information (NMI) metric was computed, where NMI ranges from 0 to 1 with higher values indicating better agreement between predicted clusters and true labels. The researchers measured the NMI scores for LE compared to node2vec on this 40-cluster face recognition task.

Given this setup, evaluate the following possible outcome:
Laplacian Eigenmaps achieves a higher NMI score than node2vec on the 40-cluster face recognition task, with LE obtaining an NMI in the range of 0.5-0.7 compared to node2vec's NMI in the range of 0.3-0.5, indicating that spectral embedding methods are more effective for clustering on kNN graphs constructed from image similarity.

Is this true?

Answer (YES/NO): NO